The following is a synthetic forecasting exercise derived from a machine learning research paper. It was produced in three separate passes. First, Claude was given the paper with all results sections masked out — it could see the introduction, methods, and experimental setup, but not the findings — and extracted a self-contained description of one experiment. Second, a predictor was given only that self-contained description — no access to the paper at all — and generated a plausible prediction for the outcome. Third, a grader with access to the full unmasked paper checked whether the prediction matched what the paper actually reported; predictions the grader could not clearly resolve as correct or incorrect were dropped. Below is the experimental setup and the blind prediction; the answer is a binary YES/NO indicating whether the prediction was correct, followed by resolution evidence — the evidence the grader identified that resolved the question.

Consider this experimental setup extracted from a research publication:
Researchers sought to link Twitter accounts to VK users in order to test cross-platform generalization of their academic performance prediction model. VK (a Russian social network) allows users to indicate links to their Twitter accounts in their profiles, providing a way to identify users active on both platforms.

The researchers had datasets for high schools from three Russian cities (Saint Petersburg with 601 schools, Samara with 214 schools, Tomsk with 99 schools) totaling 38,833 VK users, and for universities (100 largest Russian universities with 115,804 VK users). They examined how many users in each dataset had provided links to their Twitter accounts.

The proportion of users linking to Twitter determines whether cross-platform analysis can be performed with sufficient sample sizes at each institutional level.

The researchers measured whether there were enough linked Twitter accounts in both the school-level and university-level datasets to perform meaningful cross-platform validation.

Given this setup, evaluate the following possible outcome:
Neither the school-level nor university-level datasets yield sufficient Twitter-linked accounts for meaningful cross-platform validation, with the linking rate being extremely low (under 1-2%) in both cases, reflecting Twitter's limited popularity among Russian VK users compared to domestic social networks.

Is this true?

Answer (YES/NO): NO